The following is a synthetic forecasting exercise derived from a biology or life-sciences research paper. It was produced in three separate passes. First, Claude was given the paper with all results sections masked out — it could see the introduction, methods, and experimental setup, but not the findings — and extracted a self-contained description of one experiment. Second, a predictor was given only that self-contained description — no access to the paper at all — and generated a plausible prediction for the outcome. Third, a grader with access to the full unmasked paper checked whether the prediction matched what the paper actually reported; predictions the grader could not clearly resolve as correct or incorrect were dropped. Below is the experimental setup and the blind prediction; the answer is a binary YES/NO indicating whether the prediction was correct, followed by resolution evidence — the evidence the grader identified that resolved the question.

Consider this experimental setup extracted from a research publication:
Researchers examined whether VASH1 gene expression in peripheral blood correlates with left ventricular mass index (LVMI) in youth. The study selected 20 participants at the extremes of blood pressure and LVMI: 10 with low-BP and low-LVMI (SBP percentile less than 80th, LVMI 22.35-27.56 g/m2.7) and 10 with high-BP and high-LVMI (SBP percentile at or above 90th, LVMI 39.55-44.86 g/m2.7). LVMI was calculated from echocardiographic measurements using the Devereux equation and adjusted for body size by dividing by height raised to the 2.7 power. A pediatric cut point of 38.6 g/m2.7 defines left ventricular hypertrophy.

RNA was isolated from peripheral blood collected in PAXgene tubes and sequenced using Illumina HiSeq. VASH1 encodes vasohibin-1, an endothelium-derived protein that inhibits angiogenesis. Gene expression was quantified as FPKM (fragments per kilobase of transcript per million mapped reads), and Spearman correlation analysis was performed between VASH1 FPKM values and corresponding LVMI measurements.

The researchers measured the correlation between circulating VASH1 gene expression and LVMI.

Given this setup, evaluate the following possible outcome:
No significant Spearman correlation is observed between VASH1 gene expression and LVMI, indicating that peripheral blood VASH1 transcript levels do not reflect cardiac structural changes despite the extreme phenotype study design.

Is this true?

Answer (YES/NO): YES